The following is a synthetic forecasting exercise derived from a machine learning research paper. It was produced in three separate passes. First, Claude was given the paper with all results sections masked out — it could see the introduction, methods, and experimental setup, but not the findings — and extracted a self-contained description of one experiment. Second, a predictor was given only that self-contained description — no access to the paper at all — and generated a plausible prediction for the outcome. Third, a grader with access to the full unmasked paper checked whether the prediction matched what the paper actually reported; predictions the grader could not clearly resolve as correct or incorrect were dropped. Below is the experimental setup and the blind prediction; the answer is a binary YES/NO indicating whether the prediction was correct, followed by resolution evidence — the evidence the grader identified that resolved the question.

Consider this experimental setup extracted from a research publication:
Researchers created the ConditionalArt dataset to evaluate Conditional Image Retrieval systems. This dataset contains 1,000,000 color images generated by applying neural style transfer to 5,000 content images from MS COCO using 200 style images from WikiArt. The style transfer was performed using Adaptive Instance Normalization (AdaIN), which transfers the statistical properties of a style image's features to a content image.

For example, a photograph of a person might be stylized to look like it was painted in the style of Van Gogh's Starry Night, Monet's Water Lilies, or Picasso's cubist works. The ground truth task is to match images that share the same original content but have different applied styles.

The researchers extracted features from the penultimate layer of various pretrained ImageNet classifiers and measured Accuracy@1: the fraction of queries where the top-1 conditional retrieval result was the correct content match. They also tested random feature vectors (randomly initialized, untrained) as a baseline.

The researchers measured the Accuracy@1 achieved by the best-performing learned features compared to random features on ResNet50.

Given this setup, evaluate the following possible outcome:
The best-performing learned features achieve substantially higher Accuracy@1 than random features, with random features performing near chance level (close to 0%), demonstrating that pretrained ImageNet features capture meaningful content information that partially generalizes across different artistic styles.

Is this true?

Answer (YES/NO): YES